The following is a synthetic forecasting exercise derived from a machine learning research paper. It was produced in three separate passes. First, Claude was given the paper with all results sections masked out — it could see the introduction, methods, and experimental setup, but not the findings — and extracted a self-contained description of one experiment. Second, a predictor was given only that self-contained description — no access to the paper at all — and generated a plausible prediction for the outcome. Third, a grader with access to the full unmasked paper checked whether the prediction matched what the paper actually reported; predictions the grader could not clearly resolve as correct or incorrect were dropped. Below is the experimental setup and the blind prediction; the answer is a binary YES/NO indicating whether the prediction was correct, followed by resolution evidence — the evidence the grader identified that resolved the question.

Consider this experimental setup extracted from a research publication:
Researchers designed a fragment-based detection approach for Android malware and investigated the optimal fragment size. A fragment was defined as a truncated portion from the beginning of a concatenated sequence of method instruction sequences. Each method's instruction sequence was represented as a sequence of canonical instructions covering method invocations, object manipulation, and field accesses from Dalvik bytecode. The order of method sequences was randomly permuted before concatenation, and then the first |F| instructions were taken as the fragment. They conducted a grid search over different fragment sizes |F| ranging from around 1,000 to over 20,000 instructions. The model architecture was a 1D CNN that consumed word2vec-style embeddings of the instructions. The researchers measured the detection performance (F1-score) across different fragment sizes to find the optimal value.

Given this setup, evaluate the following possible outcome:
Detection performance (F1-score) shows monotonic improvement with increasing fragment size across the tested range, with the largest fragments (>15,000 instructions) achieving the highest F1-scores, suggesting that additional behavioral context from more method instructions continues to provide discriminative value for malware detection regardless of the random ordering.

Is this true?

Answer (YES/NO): NO